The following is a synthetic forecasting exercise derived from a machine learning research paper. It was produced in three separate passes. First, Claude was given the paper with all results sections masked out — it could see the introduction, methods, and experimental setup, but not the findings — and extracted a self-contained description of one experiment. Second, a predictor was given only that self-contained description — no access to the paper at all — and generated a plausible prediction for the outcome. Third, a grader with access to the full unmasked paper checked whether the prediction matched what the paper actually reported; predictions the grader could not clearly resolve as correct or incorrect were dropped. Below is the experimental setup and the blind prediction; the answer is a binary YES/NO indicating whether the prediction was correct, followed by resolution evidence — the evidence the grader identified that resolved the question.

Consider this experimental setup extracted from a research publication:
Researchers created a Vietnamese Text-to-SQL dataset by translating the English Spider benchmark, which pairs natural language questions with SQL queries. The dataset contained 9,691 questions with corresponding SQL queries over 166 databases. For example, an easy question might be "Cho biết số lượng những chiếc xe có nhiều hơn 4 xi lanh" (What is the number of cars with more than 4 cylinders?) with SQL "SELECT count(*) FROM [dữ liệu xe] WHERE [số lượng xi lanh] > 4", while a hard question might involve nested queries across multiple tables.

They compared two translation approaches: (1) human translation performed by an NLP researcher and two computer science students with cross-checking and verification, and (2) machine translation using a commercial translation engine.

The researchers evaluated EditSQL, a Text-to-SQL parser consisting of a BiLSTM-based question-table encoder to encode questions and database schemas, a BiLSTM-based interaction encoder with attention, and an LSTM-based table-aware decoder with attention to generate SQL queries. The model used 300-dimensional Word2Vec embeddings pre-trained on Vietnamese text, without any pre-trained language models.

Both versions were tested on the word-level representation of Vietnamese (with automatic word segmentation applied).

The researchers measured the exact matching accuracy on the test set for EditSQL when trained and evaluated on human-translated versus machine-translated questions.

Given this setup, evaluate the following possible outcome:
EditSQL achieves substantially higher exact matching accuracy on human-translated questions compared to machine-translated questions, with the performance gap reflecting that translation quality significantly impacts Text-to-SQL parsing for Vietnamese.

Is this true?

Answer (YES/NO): YES